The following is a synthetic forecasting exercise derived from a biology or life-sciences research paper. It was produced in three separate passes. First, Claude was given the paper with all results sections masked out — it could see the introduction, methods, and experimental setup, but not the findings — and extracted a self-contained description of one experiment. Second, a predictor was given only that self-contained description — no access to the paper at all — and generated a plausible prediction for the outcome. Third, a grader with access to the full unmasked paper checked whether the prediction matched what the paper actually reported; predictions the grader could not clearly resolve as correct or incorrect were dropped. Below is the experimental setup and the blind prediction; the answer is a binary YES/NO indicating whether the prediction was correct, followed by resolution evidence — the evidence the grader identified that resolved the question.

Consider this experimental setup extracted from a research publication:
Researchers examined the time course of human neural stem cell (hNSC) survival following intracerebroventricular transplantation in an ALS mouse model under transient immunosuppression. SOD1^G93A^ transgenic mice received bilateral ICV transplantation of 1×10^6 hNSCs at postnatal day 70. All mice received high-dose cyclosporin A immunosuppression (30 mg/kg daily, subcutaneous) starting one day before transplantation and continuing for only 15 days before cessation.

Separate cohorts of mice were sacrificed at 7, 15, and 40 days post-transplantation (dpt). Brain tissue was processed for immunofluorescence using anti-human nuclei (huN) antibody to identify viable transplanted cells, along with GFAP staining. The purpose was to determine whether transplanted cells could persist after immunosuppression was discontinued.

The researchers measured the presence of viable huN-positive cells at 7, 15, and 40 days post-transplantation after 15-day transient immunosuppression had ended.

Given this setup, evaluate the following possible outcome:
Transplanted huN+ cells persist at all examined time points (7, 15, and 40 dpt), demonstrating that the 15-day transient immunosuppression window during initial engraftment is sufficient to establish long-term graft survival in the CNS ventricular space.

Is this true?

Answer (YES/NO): NO